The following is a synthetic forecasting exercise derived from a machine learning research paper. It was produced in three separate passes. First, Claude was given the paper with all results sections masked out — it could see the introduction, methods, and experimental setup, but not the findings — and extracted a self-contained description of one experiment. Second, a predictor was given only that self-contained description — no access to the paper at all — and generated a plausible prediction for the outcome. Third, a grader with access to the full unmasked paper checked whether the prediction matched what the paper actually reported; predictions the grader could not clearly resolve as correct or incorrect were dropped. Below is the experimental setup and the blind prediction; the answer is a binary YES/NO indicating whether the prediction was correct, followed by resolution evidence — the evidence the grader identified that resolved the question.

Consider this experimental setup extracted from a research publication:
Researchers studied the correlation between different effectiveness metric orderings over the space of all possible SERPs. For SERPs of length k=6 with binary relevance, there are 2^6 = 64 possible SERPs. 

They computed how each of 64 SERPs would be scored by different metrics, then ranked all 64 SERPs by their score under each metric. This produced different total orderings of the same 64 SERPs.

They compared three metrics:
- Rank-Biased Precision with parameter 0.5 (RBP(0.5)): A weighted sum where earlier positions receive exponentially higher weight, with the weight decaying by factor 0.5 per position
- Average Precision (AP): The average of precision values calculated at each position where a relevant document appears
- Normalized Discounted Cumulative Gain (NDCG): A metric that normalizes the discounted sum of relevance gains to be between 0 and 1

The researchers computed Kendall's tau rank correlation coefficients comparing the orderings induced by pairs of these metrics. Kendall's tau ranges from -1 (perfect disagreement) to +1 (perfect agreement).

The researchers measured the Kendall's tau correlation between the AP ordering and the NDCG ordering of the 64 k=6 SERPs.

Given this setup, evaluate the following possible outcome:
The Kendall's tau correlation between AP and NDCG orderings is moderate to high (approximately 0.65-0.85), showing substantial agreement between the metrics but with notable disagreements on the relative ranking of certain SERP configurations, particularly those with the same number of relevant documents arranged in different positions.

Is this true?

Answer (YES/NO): NO